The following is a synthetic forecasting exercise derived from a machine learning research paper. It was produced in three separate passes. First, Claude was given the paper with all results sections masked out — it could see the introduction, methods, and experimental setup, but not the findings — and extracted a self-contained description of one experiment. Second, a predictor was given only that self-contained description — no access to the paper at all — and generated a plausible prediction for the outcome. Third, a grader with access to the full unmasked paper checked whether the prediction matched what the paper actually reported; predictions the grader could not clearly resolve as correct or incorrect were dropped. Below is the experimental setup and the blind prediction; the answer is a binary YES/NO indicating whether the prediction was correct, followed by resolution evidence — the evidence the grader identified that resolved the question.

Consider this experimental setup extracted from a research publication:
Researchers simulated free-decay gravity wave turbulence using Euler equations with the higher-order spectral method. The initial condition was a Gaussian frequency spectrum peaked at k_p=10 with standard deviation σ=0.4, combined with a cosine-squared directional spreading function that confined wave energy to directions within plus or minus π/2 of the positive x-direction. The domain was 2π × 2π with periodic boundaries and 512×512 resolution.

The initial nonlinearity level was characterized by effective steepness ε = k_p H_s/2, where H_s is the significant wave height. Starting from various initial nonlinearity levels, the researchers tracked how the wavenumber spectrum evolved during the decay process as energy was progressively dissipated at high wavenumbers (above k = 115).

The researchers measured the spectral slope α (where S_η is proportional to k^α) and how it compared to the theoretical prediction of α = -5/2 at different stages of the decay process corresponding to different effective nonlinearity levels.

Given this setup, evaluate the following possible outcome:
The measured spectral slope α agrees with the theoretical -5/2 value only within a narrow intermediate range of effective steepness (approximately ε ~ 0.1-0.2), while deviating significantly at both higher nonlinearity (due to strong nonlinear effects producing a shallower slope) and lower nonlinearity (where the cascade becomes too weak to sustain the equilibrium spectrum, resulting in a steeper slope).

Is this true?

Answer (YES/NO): NO